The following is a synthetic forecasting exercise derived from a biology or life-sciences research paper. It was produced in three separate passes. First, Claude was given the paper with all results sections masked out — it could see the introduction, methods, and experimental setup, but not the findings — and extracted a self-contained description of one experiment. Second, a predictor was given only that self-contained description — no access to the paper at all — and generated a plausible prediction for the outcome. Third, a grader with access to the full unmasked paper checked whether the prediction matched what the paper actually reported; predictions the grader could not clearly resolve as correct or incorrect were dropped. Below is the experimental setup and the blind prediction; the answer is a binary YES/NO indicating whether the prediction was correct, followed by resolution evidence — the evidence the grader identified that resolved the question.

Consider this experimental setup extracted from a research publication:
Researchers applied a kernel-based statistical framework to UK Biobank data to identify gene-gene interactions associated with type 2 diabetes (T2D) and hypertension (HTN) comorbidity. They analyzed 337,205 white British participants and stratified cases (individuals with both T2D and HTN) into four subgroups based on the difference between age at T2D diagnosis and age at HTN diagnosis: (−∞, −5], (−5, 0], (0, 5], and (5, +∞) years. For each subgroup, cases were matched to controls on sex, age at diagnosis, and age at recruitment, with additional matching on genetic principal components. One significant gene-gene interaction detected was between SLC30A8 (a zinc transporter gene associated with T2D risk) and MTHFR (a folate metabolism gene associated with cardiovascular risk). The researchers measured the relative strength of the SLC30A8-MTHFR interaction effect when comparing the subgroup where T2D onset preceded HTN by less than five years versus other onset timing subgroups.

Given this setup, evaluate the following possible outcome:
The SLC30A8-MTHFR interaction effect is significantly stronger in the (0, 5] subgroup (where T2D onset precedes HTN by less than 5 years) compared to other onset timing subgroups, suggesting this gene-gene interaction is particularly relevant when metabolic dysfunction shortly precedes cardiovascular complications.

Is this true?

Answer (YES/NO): NO